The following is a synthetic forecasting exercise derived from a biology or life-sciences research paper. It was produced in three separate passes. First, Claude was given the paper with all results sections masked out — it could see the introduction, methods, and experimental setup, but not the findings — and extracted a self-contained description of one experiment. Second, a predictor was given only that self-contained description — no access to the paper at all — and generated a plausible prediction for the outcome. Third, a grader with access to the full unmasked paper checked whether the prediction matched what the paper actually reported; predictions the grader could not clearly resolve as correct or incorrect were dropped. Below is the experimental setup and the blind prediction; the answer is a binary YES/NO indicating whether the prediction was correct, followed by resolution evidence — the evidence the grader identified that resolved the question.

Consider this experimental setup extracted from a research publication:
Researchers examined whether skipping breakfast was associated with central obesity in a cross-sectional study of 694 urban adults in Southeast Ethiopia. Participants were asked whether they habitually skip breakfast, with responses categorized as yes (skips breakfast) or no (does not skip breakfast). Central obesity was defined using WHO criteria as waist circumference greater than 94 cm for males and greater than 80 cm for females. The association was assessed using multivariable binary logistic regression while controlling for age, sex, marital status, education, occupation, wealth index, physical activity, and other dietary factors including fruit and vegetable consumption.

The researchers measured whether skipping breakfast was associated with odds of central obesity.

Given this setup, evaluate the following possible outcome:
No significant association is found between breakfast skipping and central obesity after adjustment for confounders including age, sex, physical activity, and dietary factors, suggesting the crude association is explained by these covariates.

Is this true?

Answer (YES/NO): NO